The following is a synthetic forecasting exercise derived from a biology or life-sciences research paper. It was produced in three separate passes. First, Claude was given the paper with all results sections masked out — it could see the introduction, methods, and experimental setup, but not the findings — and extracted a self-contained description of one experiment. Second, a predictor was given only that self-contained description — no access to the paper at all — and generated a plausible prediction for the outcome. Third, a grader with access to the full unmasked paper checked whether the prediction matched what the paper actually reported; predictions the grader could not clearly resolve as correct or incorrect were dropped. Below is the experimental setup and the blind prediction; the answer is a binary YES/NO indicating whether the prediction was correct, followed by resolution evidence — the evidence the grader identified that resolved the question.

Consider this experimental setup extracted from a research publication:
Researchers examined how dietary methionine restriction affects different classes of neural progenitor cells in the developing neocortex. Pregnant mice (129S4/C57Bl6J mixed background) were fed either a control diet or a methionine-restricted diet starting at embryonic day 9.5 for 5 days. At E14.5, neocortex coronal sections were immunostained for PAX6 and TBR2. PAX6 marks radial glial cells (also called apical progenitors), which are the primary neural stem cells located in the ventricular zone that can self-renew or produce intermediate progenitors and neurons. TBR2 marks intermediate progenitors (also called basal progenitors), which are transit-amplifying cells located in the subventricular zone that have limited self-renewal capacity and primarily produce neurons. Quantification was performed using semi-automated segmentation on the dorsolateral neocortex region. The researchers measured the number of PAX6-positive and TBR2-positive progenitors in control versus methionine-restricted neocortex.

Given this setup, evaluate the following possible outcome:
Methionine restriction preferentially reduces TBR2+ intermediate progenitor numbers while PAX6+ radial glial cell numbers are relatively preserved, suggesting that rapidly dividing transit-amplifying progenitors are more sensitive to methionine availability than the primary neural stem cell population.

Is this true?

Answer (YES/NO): NO